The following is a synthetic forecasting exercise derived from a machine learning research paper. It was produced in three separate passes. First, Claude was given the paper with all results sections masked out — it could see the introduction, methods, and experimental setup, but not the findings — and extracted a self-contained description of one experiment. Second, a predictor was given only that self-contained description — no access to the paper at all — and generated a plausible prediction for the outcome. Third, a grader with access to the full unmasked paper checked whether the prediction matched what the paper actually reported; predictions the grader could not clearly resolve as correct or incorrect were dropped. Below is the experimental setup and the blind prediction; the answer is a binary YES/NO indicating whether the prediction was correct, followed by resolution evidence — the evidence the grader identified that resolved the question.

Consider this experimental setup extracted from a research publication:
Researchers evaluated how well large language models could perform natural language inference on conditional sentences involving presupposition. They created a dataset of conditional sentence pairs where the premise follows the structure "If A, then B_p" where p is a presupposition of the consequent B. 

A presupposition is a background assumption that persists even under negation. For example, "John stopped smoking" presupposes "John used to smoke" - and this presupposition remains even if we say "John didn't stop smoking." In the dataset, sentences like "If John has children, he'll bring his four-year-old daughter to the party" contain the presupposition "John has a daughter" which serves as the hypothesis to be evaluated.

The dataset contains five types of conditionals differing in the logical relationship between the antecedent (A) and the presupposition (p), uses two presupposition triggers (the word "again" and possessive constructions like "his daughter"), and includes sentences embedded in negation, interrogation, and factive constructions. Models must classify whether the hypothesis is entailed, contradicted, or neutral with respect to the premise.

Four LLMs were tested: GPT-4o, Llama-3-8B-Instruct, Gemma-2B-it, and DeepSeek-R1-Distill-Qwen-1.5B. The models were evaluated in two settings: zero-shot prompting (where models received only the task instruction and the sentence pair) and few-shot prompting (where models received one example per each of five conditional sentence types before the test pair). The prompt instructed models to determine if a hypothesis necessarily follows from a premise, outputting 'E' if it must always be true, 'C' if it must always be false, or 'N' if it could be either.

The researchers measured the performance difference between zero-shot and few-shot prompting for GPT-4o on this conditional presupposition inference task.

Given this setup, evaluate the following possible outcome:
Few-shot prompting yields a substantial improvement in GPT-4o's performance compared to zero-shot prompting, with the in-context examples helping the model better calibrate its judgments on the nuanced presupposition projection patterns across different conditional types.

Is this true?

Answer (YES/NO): NO